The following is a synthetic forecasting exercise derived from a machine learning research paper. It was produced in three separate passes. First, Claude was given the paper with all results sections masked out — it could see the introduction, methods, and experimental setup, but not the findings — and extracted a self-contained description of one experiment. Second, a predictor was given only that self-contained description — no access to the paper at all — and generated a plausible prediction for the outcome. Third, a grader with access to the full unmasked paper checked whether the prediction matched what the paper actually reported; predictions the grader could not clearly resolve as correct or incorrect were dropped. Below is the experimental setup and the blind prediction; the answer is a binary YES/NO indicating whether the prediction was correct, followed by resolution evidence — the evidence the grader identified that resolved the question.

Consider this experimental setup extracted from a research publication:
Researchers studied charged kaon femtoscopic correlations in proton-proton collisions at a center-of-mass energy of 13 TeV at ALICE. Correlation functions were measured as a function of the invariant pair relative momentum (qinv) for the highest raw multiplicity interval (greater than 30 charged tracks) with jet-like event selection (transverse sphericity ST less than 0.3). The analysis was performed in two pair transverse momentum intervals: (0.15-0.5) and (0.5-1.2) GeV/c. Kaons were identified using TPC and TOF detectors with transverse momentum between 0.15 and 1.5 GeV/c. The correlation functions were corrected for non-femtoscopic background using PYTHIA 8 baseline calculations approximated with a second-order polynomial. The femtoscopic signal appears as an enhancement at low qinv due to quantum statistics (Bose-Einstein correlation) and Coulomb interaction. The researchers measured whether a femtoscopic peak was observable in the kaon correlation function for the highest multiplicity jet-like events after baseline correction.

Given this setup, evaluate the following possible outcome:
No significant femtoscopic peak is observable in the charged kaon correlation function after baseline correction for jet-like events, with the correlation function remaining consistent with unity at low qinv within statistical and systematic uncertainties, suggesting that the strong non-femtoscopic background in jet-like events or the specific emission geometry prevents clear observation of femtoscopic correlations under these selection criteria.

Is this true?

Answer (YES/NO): YES